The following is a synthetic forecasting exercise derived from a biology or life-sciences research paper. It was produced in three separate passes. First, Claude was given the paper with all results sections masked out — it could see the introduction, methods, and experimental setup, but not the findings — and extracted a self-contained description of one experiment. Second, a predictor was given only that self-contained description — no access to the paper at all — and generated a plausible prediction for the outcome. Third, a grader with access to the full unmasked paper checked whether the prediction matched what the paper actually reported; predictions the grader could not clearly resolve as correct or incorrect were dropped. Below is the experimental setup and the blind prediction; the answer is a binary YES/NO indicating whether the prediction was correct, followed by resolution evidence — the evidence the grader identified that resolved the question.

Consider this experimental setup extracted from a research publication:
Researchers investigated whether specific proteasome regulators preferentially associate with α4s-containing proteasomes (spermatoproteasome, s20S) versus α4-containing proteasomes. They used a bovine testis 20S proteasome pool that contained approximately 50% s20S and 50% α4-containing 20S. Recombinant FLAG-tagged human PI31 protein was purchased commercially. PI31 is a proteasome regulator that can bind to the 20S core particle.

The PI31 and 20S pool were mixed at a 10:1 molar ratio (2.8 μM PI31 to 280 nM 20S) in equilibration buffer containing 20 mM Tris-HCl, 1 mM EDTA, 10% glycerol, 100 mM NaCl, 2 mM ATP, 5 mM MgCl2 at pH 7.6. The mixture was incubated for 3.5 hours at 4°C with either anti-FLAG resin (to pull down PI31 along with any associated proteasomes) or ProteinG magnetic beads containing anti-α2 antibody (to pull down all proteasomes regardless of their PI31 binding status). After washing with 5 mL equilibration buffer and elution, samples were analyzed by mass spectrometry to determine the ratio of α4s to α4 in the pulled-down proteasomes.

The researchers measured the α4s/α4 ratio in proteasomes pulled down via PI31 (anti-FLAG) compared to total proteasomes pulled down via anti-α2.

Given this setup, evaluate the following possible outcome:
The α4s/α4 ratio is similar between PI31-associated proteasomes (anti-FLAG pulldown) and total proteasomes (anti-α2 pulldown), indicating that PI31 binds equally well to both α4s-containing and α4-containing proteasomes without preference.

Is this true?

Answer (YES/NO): NO